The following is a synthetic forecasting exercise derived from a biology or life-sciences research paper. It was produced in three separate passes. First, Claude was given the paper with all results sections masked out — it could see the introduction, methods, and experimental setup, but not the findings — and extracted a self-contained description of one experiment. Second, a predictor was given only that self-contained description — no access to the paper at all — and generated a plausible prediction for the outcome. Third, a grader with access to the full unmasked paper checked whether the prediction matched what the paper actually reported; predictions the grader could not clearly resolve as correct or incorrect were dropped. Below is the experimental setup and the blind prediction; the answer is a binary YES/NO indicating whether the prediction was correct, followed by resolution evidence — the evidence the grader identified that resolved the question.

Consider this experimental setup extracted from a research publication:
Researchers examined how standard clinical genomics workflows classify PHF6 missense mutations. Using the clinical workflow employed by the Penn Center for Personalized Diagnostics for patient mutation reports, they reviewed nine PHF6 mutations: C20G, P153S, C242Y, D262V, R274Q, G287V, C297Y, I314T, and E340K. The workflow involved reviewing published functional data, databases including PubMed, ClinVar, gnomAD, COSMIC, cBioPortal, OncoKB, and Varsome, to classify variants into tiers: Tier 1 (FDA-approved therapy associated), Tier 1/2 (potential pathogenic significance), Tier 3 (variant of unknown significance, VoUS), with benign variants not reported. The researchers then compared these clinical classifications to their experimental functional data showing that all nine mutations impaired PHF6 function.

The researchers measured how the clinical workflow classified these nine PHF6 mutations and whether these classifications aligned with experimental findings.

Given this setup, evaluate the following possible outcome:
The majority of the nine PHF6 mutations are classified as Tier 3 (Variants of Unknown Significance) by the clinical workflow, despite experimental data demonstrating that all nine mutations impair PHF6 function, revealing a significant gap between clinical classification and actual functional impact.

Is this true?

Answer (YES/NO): YES